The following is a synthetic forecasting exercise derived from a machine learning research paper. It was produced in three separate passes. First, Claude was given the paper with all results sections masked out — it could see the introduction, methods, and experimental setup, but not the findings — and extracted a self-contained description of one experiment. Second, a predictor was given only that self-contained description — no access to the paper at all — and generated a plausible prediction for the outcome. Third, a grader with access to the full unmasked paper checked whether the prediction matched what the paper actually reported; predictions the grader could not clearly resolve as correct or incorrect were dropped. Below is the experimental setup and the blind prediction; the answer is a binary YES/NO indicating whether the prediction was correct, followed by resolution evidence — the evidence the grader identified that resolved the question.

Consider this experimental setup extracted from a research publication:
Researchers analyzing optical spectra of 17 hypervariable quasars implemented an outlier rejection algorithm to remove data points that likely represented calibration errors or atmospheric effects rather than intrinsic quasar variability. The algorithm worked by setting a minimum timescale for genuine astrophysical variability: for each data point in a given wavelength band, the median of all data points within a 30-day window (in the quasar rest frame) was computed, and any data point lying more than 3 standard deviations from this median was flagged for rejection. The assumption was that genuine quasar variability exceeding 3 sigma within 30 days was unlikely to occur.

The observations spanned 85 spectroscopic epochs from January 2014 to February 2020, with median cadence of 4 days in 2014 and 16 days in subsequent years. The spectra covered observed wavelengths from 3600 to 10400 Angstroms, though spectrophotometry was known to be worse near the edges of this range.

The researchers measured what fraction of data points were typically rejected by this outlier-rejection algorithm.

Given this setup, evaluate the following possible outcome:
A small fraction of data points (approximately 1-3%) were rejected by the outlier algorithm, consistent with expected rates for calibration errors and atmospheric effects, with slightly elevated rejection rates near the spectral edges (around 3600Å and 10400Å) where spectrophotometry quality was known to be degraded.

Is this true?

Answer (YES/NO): NO